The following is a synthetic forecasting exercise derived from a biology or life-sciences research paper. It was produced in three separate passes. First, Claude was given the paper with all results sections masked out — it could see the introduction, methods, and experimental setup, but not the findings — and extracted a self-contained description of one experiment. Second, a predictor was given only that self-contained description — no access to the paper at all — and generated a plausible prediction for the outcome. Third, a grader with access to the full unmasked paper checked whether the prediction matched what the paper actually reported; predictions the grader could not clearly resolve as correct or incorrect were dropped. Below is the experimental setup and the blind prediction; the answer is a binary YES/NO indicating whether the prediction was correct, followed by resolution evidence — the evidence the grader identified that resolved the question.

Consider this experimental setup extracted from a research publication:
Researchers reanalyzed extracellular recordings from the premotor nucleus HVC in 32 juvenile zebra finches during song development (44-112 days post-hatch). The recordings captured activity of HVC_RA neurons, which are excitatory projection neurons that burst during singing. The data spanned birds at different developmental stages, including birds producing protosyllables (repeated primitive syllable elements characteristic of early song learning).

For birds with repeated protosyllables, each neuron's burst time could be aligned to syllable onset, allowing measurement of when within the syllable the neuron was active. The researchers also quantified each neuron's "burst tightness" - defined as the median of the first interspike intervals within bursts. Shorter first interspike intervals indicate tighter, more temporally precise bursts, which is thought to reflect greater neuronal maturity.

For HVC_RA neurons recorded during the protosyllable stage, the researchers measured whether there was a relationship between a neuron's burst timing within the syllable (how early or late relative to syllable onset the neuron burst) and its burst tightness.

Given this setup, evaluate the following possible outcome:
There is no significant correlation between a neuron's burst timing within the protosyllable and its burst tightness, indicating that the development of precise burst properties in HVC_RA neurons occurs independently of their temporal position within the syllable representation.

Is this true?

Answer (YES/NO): NO